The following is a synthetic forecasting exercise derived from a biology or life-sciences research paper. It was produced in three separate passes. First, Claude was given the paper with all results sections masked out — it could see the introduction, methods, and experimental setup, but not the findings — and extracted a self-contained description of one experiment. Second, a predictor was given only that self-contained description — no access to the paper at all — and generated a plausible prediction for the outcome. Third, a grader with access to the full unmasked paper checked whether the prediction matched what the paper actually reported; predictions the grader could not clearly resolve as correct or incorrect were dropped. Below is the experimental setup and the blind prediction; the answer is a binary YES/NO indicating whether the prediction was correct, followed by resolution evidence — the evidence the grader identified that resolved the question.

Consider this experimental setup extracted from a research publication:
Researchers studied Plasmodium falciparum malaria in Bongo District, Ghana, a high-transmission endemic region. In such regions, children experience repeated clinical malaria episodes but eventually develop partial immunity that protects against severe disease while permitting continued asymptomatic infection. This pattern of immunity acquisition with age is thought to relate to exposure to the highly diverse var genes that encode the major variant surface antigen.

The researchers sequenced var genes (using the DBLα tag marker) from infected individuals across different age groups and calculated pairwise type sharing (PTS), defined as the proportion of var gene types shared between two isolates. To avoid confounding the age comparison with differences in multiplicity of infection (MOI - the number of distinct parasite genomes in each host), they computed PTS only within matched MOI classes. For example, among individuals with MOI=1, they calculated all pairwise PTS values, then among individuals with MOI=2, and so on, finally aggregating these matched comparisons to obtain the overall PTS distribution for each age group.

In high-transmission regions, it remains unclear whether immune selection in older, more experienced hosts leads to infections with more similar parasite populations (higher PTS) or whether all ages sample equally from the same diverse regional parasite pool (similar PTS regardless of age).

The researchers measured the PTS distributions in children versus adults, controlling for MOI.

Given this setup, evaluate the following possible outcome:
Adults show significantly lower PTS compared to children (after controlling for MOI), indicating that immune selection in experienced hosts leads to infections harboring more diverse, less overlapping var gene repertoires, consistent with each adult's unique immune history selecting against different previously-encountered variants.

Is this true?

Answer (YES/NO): YES